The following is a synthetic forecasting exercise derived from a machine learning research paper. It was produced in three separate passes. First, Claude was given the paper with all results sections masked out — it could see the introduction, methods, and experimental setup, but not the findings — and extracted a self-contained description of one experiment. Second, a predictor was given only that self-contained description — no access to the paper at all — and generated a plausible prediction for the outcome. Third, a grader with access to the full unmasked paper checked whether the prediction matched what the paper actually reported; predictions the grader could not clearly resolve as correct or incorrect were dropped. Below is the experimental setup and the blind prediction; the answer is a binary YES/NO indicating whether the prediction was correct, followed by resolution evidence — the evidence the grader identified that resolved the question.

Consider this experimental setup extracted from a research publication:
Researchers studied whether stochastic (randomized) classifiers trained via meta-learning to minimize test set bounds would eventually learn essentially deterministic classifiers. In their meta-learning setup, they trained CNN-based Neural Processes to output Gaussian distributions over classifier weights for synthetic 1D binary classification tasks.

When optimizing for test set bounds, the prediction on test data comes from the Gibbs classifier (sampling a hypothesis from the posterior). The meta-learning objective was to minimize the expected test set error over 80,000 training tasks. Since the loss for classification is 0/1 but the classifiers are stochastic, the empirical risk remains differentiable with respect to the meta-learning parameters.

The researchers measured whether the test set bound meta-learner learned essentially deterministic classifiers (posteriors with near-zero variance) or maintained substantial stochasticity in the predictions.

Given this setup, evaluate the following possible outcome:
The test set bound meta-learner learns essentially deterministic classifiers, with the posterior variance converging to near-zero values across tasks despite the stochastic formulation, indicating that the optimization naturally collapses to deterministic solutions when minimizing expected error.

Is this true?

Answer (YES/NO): YES